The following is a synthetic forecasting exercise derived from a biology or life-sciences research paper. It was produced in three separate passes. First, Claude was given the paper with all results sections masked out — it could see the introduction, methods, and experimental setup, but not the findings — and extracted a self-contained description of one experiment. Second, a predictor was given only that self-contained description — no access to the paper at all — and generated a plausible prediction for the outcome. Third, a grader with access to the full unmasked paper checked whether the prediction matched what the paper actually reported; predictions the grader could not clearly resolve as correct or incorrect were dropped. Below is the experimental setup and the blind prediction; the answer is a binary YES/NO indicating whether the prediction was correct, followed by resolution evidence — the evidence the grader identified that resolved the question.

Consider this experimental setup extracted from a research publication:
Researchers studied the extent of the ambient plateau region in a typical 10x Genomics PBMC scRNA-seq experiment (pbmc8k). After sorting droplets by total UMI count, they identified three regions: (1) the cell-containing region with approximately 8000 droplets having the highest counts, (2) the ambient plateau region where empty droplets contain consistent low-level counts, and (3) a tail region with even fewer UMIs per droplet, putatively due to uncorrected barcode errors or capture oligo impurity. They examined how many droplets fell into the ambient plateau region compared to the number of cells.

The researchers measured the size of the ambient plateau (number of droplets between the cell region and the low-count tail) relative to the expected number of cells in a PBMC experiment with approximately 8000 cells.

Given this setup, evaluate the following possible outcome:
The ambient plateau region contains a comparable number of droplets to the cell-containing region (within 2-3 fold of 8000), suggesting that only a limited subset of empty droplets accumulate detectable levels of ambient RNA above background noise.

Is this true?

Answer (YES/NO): NO